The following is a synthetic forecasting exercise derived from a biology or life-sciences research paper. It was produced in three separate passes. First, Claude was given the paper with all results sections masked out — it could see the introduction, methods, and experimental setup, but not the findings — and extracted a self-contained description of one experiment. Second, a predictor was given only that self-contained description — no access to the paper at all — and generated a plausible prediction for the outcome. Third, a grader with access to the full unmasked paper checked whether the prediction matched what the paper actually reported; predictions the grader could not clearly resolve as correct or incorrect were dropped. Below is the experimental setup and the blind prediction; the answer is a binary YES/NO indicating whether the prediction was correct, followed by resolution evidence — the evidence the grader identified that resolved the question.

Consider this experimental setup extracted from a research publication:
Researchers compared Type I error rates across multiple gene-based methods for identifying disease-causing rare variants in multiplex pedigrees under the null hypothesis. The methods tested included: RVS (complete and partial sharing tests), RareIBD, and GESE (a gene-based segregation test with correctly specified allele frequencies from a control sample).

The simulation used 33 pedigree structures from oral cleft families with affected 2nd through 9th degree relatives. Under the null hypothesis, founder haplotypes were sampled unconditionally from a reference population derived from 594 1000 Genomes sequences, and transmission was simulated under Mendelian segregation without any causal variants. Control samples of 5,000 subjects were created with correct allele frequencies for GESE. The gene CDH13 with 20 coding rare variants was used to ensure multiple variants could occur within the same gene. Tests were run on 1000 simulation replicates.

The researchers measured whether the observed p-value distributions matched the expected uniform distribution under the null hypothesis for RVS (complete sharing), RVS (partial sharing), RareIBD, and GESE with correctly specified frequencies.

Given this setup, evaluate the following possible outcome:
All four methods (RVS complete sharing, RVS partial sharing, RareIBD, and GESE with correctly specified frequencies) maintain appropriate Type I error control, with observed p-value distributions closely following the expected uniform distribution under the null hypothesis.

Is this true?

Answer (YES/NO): YES